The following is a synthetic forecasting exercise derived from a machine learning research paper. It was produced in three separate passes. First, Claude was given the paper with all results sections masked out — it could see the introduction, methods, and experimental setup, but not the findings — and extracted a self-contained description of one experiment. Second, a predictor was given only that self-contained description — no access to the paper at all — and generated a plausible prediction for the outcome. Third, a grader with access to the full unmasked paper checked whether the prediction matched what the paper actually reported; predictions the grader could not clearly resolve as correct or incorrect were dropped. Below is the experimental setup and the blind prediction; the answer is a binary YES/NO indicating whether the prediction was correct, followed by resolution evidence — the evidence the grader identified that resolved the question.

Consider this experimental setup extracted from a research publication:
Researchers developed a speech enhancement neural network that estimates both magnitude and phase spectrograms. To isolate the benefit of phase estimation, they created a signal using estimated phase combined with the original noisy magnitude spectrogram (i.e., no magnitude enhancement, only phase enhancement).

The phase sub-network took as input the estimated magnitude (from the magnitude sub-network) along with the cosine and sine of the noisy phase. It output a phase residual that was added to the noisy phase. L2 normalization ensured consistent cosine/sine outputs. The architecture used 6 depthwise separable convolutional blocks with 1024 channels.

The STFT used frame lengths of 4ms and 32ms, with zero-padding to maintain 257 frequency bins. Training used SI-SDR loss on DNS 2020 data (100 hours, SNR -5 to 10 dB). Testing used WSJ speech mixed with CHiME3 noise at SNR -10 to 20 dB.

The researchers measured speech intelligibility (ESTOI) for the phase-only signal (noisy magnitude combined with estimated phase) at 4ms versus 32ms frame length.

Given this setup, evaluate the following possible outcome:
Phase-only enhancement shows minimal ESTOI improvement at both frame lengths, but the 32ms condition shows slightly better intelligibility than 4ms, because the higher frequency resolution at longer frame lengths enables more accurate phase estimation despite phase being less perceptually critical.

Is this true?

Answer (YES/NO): NO